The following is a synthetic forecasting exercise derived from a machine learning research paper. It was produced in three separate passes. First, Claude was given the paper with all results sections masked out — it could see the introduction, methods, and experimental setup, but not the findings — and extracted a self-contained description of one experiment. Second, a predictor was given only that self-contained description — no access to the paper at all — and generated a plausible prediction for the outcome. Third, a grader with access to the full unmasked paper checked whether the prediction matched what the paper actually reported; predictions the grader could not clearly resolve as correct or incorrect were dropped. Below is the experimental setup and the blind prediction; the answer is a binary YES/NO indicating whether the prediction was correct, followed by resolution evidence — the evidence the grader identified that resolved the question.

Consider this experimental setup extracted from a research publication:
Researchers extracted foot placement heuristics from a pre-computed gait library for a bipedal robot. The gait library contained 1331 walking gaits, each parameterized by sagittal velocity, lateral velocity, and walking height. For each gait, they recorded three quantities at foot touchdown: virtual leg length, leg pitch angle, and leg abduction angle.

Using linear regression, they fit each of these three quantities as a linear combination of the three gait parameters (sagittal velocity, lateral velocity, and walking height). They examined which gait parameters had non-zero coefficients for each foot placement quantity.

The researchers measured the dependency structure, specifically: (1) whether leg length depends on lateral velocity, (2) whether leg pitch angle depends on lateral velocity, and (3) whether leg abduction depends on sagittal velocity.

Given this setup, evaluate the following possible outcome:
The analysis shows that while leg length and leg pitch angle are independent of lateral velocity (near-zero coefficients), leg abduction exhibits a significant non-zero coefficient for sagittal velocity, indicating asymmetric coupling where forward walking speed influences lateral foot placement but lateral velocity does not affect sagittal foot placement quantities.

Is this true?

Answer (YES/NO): NO